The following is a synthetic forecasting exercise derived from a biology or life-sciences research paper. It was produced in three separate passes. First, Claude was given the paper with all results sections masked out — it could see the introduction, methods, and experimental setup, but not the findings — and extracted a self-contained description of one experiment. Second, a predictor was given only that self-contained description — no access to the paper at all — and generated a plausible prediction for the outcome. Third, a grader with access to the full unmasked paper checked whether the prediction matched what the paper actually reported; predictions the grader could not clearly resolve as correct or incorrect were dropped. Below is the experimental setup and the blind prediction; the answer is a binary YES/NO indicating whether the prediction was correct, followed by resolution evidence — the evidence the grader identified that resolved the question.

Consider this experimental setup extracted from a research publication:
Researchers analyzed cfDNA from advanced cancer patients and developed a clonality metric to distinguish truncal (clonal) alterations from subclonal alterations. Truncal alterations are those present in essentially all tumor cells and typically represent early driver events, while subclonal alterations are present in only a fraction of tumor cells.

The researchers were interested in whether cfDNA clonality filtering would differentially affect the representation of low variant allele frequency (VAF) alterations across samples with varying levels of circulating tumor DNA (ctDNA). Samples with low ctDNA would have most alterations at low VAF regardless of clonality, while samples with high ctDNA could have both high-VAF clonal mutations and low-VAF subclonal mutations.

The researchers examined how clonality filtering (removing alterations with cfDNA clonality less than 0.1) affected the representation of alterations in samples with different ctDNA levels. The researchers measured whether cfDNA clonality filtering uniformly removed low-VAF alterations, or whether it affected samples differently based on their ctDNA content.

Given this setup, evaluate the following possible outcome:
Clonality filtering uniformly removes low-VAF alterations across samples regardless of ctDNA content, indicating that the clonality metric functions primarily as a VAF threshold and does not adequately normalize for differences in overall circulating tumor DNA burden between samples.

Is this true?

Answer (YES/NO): NO